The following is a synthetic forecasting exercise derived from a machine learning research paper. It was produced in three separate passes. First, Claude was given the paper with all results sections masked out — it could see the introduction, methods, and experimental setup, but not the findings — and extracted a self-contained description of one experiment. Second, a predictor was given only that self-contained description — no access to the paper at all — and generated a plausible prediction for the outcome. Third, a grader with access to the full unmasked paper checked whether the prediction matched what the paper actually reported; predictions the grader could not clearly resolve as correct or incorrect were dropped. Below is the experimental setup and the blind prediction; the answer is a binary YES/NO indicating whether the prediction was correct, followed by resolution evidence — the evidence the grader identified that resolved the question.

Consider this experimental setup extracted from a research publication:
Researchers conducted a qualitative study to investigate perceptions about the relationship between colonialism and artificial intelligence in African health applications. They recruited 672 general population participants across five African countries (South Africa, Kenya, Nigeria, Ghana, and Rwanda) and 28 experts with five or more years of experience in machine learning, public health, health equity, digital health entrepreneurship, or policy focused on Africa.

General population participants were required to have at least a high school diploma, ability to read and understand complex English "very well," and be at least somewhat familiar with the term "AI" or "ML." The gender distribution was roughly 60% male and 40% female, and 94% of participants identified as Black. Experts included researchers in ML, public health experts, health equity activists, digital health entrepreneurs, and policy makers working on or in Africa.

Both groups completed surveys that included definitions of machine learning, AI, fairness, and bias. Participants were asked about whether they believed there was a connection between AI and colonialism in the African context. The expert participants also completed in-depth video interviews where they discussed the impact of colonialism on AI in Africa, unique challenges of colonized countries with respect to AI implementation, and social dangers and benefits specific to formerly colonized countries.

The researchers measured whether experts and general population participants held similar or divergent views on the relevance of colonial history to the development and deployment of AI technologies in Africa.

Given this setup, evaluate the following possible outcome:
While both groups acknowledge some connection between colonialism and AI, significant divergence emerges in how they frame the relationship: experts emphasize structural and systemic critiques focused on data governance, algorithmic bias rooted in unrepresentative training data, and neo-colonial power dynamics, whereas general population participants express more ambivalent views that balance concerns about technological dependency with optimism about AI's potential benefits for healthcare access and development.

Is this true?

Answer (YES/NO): NO